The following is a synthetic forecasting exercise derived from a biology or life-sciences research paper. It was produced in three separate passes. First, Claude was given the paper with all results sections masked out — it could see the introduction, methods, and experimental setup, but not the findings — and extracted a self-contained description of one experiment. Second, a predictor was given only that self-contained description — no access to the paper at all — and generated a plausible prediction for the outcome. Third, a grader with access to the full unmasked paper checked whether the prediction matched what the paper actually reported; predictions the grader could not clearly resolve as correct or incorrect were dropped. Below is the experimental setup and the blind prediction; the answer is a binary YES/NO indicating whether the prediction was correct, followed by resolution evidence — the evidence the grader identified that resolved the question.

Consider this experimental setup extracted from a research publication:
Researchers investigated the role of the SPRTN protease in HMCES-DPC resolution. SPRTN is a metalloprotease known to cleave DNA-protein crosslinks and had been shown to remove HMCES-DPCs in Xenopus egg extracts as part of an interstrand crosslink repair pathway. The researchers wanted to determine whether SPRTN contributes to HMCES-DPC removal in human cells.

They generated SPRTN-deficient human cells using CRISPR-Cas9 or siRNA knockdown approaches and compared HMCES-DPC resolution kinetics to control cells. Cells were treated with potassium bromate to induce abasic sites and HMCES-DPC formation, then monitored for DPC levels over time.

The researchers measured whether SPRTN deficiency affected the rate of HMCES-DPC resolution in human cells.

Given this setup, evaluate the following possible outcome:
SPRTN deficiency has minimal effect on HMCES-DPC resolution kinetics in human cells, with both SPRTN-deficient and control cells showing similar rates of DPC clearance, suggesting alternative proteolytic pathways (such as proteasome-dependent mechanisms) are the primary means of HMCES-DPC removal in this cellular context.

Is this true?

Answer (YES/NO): NO